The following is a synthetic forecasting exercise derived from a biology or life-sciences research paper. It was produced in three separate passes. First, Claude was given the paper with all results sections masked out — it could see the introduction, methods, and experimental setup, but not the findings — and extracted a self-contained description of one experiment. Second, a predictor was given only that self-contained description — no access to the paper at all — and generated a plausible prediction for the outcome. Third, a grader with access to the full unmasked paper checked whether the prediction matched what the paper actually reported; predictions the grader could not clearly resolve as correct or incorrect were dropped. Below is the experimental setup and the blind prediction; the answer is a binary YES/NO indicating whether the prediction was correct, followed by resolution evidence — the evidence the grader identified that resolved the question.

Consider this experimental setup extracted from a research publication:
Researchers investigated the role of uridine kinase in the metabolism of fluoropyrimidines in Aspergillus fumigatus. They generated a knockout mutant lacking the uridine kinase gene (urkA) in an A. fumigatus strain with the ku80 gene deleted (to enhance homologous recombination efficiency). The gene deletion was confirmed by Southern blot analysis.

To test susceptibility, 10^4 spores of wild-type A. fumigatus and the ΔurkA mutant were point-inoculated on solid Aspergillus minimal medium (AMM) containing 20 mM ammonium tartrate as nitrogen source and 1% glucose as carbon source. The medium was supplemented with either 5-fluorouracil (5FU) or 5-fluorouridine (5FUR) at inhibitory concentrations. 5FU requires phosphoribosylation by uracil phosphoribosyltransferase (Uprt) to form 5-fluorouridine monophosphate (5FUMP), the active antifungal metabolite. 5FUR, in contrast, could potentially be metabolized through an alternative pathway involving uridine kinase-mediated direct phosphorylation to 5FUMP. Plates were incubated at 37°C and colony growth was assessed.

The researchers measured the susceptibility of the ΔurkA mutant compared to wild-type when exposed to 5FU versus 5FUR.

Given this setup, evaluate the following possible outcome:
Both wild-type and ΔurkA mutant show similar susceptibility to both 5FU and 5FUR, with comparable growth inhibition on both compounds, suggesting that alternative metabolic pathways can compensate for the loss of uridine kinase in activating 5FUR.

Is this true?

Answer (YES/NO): NO